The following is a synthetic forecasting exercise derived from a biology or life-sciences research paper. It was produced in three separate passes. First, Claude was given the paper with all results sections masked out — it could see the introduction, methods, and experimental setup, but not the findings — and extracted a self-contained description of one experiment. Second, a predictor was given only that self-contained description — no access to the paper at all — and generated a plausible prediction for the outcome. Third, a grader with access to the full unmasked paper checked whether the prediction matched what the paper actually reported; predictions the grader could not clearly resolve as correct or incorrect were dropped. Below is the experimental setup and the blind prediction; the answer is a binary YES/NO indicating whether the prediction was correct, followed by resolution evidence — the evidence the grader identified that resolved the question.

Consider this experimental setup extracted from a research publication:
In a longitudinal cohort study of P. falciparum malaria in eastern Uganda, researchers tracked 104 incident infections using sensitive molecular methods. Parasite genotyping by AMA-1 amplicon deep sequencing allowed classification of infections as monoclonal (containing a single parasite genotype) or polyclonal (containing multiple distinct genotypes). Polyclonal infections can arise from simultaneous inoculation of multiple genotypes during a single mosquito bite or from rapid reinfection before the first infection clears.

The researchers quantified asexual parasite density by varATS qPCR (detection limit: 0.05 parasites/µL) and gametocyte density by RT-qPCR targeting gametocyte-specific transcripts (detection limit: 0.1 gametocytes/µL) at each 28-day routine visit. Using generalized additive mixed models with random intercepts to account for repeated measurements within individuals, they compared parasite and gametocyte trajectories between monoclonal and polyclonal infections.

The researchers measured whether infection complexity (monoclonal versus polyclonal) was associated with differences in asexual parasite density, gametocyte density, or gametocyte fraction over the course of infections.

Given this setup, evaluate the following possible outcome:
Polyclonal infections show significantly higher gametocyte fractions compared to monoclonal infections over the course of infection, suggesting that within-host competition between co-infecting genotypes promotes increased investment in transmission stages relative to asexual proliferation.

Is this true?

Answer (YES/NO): NO